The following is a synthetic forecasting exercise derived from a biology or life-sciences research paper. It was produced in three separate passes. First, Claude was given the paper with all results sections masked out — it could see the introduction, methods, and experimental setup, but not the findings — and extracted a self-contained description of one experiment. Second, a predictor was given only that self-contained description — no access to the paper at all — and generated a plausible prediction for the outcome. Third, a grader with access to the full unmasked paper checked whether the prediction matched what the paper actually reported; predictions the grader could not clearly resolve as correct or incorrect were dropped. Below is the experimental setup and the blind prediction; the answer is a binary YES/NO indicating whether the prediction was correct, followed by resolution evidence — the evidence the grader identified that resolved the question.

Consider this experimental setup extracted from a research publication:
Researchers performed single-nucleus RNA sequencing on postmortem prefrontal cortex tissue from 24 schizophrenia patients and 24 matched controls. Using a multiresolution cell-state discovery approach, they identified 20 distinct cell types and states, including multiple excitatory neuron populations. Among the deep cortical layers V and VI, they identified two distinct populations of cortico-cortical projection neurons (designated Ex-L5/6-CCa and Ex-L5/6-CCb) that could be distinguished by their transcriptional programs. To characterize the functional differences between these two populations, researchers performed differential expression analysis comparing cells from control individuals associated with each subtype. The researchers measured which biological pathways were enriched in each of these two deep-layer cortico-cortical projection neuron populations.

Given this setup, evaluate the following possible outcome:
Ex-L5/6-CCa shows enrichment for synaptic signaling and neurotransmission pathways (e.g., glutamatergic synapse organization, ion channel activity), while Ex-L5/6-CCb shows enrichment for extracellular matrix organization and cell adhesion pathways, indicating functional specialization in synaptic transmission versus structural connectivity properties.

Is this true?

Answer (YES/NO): NO